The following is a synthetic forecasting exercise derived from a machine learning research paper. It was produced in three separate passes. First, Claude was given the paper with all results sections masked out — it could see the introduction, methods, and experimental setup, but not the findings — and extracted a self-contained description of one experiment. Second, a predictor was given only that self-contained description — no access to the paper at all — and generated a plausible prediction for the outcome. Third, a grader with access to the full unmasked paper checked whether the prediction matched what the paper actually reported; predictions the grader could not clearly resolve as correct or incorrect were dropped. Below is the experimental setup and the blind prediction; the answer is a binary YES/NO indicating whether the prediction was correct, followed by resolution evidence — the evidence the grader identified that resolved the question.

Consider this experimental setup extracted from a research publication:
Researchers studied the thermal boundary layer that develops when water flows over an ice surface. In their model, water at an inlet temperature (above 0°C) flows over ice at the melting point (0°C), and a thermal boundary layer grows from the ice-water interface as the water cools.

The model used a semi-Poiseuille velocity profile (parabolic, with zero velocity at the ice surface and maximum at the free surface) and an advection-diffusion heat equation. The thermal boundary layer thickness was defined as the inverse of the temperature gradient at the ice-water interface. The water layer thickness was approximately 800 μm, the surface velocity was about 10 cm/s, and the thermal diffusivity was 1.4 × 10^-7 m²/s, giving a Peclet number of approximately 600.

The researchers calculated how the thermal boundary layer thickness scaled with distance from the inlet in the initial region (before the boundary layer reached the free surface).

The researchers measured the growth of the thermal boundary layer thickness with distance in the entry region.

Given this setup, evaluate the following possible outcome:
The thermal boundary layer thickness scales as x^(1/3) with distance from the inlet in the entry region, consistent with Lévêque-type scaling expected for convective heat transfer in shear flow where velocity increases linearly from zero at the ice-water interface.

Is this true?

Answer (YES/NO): YES